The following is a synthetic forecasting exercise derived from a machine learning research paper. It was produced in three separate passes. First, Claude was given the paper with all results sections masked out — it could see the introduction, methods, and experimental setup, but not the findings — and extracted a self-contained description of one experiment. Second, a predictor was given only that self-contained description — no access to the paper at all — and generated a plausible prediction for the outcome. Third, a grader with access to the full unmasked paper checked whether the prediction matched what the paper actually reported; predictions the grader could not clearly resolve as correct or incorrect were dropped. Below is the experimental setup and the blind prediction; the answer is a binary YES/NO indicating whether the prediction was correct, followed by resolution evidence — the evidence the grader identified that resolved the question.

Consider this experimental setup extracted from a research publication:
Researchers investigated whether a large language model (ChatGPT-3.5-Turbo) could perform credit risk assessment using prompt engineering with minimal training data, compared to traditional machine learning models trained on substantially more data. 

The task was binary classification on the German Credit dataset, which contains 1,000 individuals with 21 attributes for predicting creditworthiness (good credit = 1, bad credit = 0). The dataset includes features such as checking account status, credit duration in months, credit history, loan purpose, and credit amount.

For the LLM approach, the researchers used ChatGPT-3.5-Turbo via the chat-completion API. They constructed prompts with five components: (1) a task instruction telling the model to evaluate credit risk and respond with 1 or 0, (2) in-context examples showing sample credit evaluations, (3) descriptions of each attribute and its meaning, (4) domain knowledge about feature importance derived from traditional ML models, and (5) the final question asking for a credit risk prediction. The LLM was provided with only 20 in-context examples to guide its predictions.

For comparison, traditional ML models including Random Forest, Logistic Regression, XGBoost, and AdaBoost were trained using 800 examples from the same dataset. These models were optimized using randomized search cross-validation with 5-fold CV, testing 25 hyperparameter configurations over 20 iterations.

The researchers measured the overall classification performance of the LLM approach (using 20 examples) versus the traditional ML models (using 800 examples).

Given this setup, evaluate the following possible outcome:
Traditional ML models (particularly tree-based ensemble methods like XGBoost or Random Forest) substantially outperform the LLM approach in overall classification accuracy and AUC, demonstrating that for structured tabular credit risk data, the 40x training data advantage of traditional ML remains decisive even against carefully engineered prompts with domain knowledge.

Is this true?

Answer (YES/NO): NO